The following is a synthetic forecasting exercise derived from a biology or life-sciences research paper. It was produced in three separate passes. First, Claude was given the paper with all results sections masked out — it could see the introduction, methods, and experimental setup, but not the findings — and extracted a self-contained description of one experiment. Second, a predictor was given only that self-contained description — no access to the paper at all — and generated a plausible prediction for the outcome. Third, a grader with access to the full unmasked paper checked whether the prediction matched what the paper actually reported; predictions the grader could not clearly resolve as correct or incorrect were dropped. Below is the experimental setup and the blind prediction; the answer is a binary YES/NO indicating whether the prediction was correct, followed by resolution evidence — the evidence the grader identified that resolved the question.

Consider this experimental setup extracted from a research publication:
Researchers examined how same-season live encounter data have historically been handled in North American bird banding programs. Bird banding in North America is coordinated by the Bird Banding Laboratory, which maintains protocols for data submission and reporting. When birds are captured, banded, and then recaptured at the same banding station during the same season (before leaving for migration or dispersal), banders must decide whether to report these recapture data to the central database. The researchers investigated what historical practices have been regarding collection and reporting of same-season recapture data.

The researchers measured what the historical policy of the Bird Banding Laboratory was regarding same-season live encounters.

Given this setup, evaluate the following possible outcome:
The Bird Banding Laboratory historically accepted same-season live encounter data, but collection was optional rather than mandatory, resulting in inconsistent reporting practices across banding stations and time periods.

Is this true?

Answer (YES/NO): NO